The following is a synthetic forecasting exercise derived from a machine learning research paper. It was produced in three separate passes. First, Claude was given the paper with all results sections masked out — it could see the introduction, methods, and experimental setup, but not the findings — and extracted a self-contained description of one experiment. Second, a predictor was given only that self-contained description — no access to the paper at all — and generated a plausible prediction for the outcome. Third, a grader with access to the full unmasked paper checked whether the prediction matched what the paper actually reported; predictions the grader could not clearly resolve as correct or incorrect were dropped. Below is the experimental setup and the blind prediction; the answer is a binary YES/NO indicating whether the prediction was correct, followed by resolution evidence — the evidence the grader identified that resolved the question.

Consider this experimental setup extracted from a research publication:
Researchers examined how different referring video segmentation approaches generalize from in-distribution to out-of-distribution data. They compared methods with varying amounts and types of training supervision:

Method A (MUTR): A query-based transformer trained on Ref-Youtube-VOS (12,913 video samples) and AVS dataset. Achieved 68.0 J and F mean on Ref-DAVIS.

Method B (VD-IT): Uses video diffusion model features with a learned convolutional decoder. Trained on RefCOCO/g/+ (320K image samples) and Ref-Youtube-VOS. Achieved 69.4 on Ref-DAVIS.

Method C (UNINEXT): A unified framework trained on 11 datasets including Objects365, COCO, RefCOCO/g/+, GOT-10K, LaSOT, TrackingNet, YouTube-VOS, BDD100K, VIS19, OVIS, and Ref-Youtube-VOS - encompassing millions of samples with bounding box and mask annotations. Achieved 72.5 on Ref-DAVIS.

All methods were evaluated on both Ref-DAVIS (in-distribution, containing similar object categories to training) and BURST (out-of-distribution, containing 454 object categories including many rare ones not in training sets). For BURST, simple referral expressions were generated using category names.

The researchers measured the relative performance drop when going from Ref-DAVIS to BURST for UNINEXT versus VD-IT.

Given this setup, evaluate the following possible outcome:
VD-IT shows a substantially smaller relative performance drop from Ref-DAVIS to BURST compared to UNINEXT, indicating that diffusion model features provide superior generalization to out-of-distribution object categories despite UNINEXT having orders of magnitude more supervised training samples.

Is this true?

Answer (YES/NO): NO